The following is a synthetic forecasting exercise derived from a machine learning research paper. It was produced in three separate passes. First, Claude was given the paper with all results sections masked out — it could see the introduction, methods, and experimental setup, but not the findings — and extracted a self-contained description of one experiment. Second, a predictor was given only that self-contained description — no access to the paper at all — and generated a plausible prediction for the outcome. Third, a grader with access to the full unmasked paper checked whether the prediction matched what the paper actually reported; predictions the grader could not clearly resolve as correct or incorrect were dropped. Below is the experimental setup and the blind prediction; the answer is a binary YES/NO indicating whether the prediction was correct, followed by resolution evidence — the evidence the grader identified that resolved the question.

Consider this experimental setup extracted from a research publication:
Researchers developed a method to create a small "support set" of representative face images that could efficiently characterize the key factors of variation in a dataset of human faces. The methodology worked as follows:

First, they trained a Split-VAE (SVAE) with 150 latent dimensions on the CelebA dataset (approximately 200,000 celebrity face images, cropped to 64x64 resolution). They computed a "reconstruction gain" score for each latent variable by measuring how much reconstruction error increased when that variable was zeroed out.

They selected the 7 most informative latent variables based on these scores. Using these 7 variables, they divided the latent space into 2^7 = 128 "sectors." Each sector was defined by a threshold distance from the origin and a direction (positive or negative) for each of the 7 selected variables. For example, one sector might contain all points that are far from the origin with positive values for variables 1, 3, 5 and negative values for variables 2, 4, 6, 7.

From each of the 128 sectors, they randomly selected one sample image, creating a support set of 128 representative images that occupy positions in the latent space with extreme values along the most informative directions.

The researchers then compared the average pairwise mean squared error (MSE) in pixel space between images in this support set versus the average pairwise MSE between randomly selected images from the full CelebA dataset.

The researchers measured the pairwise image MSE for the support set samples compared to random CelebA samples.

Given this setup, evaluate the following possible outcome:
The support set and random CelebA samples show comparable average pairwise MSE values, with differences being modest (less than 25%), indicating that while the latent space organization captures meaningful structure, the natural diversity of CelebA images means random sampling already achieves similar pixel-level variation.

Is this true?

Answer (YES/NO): NO